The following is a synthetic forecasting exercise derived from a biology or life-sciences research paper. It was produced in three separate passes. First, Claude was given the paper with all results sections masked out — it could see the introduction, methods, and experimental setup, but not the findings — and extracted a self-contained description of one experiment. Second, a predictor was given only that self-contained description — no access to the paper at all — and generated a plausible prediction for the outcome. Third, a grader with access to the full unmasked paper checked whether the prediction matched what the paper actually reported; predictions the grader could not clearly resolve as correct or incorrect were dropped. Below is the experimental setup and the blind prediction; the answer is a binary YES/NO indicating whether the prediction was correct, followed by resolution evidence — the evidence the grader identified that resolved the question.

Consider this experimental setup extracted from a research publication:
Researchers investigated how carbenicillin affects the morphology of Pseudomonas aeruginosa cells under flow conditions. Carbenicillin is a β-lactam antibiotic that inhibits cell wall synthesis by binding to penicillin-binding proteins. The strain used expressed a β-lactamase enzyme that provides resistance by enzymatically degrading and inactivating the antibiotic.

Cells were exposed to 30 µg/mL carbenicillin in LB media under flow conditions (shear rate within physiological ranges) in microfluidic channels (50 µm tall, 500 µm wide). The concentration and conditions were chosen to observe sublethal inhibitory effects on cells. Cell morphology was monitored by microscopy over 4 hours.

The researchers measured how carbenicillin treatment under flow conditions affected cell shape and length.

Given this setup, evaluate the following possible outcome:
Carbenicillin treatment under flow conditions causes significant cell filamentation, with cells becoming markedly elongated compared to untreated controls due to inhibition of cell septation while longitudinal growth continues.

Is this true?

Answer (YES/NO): YES